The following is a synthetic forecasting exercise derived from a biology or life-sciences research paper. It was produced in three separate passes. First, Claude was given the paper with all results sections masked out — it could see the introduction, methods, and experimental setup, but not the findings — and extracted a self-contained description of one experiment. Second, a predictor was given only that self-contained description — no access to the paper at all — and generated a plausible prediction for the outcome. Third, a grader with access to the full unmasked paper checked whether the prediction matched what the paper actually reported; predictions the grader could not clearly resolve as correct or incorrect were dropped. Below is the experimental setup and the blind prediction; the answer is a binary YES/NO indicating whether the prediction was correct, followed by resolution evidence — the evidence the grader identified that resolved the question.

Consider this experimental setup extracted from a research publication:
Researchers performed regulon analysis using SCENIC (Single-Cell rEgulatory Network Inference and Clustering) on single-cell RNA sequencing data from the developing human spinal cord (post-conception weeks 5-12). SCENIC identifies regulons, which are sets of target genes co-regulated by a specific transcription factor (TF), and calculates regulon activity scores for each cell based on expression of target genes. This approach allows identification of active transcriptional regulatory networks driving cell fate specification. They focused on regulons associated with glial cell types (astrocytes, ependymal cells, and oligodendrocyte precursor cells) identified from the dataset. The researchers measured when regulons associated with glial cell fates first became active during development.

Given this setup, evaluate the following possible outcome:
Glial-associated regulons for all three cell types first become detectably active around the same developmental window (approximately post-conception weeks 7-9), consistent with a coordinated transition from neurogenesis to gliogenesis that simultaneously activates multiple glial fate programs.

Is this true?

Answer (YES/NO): NO